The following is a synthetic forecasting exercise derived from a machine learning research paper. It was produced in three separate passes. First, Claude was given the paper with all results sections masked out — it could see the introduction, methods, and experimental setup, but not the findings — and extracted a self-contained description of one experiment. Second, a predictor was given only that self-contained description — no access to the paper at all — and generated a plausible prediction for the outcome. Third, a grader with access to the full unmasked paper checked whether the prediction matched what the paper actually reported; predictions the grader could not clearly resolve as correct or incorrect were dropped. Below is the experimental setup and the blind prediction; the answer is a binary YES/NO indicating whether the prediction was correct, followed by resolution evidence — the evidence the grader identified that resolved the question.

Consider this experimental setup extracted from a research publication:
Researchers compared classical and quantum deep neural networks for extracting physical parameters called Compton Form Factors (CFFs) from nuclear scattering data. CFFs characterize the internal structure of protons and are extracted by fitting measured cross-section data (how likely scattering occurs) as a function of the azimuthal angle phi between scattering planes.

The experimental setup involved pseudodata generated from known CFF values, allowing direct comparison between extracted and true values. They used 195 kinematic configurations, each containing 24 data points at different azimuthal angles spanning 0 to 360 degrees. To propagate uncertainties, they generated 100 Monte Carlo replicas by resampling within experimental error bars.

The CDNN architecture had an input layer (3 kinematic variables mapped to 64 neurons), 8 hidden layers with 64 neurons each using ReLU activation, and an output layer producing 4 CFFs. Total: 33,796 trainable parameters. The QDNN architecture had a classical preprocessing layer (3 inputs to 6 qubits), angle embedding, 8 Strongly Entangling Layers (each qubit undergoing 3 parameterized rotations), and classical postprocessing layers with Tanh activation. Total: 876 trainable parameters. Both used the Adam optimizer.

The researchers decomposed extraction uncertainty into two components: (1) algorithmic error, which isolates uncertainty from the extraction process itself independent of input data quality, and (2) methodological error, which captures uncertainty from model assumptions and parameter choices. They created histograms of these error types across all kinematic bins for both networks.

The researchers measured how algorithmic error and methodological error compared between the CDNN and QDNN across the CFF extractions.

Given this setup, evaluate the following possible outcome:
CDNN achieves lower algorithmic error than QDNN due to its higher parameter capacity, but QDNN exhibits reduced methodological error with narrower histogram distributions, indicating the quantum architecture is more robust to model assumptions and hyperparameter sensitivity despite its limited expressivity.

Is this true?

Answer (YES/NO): YES